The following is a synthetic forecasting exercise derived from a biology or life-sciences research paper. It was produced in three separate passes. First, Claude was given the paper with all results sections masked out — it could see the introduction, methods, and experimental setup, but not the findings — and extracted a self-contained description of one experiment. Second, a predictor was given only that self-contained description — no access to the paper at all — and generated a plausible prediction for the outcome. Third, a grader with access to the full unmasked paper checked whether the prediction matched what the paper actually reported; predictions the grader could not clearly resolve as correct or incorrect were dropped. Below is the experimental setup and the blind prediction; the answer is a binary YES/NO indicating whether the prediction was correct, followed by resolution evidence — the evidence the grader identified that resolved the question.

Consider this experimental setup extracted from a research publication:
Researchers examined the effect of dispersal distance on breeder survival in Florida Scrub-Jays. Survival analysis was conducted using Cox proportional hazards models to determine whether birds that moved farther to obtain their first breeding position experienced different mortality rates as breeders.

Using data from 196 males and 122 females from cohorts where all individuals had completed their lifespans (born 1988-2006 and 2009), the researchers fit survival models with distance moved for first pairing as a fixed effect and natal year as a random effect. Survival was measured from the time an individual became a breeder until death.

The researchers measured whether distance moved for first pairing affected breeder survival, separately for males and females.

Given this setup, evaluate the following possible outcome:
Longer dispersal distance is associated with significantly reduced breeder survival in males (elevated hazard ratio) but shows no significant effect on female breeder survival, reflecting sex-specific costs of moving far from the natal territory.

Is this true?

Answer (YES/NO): NO